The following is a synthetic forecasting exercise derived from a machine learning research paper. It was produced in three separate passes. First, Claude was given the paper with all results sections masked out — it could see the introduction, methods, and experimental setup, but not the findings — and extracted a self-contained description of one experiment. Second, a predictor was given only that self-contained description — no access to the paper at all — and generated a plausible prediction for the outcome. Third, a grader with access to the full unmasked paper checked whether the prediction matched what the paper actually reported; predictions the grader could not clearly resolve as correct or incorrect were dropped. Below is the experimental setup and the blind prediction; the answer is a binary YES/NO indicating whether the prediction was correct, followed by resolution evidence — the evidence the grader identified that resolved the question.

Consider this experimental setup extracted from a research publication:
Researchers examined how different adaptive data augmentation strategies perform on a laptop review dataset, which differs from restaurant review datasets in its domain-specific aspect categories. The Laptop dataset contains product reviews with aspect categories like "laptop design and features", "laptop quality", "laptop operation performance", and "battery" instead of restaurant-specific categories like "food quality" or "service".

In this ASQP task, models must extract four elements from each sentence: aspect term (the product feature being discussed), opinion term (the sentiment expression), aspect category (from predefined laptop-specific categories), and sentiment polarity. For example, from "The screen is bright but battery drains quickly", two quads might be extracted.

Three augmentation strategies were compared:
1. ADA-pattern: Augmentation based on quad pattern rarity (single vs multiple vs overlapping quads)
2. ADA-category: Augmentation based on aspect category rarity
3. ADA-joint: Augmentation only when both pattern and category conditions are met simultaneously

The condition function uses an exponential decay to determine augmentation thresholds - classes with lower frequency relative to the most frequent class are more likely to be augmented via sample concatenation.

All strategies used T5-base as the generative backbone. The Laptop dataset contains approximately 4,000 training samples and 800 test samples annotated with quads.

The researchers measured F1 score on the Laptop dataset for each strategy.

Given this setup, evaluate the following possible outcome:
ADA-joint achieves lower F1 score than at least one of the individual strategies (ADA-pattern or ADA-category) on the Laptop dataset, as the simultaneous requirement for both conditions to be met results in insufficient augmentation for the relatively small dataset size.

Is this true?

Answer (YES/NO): NO